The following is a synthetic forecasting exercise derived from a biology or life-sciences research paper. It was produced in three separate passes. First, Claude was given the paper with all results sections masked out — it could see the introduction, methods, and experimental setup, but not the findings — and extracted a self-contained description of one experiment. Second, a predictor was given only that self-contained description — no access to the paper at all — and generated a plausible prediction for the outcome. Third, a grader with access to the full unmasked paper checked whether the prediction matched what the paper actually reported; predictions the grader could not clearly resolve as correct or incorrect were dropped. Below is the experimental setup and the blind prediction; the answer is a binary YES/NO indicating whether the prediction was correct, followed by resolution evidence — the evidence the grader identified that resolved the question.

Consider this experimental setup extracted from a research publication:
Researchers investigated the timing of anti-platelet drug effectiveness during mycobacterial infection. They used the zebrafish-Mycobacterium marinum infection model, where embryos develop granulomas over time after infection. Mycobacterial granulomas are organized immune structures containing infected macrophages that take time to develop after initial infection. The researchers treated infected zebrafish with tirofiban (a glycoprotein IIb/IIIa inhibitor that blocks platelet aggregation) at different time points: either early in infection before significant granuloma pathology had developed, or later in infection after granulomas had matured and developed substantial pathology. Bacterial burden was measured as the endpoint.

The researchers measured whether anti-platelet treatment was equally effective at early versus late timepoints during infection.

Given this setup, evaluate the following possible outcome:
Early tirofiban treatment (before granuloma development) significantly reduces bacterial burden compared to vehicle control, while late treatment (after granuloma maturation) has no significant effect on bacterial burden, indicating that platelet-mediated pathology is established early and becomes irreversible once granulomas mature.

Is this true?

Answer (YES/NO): NO